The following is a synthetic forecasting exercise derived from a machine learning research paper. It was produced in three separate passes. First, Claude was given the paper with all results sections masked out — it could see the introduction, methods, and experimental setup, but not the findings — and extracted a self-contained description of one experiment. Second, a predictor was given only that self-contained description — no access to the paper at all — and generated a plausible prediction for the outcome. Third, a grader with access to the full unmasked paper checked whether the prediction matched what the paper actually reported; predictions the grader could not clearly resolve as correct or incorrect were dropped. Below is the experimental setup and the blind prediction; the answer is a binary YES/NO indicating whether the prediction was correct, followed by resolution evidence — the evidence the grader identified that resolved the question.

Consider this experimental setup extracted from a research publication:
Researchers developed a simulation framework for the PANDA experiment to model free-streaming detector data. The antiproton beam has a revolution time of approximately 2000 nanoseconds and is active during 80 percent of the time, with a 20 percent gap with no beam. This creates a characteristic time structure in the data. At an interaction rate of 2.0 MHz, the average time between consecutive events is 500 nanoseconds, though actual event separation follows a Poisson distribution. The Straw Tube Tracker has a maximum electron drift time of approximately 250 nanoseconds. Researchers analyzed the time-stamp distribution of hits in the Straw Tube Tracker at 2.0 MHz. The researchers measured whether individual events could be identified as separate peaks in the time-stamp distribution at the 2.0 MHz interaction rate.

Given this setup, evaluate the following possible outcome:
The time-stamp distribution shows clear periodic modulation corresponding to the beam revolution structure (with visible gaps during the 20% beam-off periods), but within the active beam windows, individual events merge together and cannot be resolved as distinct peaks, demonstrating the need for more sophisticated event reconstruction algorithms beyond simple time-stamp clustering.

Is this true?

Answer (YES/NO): NO